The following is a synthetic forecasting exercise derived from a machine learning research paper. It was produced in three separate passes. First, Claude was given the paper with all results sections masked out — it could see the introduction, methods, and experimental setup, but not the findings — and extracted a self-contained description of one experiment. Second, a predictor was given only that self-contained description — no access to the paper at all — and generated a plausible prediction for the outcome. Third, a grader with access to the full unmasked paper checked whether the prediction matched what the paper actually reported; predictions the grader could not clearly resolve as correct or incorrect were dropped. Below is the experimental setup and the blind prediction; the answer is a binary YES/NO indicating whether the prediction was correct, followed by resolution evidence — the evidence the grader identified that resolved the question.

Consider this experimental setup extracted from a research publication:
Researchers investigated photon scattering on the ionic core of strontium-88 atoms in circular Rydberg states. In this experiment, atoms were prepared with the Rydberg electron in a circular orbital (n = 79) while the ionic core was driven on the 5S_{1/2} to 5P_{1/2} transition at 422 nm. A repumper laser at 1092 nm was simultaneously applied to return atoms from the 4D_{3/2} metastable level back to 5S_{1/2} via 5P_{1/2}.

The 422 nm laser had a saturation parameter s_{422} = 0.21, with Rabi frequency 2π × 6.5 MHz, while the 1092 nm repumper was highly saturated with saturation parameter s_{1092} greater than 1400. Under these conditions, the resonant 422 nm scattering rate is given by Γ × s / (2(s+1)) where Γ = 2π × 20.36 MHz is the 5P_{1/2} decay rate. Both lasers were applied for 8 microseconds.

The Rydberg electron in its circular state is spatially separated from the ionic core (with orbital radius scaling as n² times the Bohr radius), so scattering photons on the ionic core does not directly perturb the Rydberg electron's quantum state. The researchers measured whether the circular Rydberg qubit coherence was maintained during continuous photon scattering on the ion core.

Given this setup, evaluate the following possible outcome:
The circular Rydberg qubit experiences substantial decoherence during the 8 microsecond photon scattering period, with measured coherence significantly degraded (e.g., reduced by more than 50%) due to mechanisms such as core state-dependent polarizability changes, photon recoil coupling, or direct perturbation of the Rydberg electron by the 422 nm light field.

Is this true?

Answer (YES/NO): NO